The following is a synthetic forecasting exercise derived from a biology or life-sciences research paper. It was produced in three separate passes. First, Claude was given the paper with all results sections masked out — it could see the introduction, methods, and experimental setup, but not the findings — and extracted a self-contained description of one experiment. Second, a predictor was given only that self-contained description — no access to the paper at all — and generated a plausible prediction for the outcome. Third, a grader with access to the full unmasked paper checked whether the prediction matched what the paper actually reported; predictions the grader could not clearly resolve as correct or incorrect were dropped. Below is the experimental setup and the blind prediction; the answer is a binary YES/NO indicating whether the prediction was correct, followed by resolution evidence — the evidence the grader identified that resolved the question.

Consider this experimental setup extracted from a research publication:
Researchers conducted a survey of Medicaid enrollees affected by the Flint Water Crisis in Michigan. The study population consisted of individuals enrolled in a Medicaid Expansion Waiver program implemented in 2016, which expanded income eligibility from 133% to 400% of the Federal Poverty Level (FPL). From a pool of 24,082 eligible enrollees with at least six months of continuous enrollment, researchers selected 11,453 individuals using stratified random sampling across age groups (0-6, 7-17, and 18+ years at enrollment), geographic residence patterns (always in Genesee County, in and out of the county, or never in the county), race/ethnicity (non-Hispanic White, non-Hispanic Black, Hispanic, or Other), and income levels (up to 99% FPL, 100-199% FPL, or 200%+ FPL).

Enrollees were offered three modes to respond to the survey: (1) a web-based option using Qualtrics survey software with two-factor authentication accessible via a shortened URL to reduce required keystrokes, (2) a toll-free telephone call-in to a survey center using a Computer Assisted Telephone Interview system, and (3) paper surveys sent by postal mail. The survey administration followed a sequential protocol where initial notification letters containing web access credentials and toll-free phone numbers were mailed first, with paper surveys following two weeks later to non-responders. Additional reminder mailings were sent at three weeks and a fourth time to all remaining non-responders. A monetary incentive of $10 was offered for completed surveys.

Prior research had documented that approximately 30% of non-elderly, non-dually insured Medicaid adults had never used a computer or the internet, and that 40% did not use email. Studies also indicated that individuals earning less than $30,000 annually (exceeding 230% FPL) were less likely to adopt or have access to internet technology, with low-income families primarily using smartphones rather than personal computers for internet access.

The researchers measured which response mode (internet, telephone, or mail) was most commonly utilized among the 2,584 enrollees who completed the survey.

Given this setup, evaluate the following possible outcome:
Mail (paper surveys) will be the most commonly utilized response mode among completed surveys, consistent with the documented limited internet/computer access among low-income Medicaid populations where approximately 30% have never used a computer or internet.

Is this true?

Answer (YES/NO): NO